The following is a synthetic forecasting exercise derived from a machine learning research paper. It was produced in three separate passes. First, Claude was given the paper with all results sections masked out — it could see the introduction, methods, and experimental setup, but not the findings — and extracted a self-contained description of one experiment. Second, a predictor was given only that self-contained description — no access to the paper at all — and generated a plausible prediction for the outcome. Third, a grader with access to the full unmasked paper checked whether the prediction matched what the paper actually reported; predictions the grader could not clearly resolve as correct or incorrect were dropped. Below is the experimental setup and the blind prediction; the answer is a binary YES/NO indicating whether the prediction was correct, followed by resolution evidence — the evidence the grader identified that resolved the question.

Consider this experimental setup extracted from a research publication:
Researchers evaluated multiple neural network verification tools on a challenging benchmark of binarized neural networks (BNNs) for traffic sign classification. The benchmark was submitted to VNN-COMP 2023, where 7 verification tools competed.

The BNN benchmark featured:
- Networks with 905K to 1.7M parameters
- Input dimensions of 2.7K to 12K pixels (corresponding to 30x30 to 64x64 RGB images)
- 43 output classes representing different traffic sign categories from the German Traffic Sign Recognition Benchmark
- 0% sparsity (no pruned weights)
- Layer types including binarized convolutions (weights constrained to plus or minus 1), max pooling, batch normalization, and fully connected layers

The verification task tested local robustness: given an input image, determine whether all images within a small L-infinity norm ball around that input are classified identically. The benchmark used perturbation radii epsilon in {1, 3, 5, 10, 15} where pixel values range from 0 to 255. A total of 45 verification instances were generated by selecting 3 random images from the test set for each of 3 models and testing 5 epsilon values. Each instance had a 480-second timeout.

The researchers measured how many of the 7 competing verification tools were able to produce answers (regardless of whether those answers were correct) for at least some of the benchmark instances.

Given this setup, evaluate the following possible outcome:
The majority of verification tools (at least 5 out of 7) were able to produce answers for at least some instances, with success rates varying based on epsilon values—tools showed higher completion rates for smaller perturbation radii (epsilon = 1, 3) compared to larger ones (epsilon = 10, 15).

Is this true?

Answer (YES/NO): NO